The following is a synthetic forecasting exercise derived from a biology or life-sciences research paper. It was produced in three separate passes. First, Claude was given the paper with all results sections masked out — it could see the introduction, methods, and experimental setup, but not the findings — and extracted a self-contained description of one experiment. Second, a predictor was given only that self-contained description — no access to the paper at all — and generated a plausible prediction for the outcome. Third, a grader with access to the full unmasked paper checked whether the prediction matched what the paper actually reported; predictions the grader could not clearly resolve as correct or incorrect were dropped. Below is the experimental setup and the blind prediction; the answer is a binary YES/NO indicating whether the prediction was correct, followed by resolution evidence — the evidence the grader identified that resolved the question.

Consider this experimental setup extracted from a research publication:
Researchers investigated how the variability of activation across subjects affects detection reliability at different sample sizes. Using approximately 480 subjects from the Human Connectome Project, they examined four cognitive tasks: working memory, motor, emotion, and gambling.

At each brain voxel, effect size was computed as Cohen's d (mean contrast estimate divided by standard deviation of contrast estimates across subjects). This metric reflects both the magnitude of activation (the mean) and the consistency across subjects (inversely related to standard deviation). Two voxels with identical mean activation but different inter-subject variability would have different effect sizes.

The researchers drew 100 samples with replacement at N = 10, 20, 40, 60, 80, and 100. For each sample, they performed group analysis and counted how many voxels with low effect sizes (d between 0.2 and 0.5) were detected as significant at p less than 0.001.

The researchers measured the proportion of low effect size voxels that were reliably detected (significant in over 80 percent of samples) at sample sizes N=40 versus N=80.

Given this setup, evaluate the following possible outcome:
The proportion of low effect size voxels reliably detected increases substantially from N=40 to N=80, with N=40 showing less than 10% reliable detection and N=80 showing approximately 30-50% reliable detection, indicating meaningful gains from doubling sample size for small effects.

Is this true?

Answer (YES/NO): NO